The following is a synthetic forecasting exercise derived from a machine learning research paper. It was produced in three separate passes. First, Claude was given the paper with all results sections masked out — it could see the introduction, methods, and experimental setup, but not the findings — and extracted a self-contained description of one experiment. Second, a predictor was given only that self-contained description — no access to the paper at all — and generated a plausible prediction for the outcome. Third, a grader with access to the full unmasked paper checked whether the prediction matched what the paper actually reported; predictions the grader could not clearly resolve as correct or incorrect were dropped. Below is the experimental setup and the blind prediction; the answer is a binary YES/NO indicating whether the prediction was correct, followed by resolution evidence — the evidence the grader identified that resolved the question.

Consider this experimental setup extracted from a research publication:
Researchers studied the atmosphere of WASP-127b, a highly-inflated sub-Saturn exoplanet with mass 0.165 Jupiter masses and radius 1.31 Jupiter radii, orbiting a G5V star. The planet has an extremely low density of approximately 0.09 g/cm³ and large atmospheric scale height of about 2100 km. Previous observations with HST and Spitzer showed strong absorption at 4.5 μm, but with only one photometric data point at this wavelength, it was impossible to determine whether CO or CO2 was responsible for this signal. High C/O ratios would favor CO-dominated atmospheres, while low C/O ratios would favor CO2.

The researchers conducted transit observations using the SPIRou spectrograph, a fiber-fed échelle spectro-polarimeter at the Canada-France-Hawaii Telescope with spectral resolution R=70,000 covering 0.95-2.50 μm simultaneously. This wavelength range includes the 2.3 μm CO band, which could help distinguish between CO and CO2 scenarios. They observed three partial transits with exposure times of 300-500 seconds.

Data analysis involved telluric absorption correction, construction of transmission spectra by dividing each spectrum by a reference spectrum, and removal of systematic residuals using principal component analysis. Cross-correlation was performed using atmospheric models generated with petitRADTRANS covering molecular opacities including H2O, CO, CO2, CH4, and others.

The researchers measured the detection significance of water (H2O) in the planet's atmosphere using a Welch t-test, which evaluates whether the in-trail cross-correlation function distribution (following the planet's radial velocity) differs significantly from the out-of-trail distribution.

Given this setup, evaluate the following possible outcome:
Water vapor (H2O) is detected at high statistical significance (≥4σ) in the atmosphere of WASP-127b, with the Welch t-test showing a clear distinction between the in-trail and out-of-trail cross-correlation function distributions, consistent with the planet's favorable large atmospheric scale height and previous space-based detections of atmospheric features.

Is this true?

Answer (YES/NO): YES